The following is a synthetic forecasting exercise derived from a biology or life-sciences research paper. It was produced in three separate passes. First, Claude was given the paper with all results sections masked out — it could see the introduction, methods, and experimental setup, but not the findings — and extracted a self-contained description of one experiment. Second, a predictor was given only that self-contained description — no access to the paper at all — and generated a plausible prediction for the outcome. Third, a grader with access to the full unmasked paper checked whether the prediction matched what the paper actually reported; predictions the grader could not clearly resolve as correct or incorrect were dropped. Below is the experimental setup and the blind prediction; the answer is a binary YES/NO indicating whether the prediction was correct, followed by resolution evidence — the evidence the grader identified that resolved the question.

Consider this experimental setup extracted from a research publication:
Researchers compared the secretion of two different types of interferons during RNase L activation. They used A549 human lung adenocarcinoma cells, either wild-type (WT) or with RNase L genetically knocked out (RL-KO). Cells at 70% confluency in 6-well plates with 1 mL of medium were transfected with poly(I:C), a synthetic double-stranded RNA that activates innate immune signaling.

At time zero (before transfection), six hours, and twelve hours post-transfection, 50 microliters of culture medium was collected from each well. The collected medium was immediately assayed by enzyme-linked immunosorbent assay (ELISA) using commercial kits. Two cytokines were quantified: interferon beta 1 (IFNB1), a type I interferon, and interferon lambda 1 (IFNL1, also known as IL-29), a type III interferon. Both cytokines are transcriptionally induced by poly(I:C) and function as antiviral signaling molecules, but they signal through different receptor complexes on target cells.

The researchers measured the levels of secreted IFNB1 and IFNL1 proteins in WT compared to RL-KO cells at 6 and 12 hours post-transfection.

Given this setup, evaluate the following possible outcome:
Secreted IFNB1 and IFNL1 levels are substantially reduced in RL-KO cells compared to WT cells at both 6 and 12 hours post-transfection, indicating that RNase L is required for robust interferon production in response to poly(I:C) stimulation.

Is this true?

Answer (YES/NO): NO